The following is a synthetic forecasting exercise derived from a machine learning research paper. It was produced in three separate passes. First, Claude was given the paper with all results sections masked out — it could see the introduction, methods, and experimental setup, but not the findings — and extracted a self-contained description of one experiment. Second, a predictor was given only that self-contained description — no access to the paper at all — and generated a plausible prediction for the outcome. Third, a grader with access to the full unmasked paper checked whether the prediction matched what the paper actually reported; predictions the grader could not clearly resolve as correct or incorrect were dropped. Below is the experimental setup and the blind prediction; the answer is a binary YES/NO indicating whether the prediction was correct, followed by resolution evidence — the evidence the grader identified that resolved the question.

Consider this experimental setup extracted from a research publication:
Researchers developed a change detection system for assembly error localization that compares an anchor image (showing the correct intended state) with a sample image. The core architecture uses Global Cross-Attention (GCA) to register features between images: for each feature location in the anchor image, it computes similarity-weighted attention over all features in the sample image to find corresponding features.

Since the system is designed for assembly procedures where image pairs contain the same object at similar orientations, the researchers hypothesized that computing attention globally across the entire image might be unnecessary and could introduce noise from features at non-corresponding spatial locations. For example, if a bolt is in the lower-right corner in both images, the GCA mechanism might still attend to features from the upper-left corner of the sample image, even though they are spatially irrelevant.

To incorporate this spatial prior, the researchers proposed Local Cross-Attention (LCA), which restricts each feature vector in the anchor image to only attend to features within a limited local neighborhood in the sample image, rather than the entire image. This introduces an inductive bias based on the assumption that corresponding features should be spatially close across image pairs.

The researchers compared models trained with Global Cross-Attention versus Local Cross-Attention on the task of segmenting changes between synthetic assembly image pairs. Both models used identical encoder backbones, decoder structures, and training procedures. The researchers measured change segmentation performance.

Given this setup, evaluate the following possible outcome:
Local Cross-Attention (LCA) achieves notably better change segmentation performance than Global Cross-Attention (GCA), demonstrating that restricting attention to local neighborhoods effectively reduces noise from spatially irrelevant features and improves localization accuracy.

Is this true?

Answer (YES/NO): NO